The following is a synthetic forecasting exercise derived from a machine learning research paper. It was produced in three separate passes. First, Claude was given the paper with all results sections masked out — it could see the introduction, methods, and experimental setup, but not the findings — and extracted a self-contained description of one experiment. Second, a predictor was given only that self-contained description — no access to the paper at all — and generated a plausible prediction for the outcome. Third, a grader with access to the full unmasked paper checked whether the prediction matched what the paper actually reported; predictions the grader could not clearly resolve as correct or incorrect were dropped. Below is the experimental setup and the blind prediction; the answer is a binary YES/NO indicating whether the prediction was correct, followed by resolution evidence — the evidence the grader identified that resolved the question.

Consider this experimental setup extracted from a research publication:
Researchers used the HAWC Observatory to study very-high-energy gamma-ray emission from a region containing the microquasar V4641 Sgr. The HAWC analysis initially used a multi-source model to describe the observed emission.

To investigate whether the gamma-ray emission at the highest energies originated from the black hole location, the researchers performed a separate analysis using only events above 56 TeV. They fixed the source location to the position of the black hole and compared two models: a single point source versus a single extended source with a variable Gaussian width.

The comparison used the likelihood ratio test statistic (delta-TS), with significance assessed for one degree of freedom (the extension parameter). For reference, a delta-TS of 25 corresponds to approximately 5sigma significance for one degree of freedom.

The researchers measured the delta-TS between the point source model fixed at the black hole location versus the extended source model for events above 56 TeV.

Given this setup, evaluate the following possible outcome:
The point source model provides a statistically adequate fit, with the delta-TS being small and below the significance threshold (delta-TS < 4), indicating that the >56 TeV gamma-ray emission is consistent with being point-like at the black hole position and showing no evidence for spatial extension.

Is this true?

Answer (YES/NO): NO